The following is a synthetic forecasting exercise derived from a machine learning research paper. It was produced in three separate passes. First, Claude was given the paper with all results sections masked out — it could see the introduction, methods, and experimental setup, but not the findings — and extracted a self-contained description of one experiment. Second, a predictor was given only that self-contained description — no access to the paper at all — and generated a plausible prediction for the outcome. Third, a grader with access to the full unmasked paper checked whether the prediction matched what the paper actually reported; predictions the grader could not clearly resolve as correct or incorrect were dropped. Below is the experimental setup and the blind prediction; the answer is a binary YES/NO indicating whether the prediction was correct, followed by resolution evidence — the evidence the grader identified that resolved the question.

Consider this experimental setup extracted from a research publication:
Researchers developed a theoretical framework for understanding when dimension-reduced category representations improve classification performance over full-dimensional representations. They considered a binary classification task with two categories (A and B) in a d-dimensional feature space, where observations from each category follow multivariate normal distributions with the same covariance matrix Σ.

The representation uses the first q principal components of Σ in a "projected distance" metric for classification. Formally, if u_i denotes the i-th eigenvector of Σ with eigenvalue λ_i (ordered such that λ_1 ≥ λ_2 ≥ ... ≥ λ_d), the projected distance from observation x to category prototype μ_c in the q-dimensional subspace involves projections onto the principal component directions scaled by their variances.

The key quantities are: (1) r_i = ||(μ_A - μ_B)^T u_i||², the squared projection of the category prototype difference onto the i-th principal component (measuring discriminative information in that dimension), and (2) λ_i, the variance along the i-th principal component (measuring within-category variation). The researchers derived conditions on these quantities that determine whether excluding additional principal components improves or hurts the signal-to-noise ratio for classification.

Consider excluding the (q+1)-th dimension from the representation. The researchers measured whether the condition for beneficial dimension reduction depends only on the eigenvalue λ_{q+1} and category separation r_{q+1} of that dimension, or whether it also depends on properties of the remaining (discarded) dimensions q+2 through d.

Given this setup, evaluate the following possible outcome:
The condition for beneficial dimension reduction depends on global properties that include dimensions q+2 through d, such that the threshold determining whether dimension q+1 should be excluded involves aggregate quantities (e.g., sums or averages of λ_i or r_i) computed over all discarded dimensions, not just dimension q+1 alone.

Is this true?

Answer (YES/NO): YES